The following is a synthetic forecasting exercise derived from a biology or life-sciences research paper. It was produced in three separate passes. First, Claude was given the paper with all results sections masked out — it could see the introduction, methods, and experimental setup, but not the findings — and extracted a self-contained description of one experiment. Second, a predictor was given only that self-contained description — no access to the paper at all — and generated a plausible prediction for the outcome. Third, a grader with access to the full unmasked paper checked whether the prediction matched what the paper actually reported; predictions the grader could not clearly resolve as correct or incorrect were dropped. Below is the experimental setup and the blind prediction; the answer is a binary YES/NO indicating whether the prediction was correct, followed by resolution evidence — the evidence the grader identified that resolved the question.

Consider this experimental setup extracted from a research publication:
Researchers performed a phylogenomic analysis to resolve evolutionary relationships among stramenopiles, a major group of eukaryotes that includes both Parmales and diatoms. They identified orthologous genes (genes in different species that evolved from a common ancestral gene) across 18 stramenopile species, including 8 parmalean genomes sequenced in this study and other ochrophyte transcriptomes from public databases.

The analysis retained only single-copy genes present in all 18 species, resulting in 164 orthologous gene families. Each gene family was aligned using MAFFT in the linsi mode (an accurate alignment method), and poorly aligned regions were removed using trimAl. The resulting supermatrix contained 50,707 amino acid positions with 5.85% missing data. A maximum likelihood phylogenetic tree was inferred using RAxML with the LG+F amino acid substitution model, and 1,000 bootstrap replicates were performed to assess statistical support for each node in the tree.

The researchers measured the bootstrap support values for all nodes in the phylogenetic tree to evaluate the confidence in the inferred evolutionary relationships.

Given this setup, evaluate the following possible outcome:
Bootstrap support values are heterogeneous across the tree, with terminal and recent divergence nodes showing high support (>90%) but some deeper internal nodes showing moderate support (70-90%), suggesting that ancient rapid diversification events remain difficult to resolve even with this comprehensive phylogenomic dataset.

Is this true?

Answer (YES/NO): NO